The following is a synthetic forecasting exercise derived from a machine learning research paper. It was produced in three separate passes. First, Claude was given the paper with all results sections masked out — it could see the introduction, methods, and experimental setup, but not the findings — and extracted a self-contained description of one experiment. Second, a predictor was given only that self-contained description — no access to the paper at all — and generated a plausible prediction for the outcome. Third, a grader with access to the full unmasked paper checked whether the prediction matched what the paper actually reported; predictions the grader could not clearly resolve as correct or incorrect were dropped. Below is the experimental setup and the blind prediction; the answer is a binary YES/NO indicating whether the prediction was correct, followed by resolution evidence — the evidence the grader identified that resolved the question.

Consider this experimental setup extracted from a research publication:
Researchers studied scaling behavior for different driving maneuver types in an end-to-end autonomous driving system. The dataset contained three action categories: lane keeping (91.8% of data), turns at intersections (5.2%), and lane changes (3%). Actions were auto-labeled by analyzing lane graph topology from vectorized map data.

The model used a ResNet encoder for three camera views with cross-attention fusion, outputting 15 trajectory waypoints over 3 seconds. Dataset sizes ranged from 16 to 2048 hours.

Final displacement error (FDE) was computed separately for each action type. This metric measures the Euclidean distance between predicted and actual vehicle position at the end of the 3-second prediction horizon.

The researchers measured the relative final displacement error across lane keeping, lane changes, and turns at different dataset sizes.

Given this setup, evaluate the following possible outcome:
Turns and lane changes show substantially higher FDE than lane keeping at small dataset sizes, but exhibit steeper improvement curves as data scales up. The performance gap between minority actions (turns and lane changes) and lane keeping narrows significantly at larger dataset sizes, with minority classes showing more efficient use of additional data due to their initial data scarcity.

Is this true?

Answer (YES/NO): NO